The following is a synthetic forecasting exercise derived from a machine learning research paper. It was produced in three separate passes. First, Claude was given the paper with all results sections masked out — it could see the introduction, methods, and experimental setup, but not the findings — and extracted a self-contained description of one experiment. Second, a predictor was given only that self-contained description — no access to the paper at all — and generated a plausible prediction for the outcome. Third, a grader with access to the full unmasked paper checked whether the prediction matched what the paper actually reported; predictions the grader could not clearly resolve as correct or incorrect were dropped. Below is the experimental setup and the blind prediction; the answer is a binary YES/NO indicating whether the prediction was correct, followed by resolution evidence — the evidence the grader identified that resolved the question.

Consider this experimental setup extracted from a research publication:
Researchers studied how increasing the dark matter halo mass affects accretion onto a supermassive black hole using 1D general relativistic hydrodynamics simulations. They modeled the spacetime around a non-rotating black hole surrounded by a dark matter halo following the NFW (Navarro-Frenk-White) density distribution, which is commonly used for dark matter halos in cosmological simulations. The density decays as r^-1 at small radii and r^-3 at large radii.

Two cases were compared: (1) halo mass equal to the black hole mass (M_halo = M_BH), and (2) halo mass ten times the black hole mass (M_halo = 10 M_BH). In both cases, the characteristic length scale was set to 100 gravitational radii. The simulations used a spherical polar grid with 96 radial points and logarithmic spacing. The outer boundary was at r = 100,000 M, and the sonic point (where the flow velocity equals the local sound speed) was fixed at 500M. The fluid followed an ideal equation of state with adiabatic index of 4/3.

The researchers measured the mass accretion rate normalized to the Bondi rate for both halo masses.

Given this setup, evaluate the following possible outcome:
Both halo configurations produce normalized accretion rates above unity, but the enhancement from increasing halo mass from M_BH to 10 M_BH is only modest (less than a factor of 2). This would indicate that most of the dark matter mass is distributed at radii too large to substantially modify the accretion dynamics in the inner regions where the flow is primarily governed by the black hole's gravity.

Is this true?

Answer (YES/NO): NO